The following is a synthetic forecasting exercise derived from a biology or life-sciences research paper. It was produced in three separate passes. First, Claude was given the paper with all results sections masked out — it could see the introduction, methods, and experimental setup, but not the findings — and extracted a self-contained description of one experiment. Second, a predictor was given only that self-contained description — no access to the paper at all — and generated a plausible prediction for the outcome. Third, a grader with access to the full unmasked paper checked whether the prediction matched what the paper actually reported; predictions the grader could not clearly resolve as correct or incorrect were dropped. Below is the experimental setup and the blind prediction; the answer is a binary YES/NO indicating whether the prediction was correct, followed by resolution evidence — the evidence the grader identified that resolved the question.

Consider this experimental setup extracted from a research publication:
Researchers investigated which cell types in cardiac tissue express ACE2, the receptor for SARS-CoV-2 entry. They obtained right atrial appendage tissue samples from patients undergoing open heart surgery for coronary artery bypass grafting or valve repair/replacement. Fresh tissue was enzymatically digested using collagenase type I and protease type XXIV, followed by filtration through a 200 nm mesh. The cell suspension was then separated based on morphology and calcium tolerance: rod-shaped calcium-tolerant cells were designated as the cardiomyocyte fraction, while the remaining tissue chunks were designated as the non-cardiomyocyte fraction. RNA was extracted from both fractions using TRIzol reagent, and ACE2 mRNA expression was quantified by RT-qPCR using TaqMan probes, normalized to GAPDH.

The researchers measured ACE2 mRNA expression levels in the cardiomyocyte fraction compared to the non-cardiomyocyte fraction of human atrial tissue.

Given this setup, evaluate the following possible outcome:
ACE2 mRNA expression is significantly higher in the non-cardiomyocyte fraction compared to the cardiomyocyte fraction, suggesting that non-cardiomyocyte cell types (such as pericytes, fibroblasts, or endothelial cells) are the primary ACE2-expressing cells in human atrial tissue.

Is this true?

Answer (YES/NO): NO